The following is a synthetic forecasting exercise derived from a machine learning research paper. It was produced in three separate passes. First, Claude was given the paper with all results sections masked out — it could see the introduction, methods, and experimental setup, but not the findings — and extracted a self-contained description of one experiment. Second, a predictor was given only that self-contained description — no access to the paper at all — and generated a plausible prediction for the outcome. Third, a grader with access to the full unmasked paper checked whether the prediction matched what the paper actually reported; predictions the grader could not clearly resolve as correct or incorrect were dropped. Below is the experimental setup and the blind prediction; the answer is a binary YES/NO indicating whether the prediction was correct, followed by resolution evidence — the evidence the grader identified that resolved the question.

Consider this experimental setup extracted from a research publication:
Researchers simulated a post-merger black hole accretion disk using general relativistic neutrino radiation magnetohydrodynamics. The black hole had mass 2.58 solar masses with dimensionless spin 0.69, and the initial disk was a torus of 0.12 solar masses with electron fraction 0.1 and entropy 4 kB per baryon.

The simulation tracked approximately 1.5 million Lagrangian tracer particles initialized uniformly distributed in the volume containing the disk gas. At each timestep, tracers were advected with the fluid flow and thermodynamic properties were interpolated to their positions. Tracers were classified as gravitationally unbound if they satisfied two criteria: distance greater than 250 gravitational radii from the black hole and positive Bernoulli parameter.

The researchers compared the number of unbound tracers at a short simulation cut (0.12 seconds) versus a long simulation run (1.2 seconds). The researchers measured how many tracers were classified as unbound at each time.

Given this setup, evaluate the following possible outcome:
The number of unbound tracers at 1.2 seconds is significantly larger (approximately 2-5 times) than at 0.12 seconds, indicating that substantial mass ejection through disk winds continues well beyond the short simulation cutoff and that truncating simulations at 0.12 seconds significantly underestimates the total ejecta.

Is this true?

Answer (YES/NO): NO